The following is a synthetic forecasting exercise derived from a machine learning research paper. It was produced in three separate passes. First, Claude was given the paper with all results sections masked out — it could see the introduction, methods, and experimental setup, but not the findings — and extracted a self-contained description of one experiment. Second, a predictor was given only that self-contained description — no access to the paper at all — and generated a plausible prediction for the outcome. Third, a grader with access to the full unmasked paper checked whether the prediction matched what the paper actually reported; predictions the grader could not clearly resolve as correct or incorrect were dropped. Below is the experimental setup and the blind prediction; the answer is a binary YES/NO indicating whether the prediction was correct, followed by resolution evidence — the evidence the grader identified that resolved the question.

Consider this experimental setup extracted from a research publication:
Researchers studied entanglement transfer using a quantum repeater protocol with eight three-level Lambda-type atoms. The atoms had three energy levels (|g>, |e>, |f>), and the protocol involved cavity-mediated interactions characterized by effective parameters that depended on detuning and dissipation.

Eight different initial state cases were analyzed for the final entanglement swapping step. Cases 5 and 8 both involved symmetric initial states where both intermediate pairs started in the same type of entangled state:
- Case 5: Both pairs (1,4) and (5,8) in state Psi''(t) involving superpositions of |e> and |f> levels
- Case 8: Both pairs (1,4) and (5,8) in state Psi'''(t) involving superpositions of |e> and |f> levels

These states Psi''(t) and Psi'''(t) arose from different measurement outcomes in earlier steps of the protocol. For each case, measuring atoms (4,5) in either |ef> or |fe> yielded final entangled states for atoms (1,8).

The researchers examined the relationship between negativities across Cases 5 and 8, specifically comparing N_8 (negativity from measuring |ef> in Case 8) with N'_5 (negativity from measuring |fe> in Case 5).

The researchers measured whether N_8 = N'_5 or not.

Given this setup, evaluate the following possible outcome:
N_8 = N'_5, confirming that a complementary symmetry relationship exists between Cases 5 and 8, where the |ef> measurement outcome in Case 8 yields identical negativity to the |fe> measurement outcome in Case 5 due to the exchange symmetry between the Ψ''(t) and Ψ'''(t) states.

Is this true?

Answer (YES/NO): YES